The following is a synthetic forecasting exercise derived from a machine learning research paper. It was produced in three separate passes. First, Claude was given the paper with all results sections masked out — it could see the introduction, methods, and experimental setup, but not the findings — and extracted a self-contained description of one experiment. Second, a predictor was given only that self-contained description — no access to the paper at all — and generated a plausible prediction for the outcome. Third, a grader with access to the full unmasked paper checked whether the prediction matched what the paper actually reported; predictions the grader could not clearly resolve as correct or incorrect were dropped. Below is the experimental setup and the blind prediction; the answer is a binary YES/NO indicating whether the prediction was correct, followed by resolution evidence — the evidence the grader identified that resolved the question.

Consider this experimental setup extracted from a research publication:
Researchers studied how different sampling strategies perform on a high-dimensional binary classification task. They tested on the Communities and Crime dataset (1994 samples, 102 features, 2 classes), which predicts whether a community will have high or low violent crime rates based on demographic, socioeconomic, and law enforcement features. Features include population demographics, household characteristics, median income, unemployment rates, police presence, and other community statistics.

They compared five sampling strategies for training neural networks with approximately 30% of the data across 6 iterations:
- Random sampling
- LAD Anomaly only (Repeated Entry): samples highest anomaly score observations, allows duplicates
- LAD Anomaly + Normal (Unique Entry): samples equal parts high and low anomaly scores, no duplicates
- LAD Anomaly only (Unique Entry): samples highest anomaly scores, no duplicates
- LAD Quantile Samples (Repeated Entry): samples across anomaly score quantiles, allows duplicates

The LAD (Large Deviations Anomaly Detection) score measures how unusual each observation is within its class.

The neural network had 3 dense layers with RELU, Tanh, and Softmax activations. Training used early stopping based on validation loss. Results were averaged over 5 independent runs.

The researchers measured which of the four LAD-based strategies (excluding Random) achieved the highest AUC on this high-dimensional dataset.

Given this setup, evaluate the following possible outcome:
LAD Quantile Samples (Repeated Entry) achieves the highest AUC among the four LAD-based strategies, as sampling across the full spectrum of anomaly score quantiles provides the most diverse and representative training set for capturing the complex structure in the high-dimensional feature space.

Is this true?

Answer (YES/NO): NO